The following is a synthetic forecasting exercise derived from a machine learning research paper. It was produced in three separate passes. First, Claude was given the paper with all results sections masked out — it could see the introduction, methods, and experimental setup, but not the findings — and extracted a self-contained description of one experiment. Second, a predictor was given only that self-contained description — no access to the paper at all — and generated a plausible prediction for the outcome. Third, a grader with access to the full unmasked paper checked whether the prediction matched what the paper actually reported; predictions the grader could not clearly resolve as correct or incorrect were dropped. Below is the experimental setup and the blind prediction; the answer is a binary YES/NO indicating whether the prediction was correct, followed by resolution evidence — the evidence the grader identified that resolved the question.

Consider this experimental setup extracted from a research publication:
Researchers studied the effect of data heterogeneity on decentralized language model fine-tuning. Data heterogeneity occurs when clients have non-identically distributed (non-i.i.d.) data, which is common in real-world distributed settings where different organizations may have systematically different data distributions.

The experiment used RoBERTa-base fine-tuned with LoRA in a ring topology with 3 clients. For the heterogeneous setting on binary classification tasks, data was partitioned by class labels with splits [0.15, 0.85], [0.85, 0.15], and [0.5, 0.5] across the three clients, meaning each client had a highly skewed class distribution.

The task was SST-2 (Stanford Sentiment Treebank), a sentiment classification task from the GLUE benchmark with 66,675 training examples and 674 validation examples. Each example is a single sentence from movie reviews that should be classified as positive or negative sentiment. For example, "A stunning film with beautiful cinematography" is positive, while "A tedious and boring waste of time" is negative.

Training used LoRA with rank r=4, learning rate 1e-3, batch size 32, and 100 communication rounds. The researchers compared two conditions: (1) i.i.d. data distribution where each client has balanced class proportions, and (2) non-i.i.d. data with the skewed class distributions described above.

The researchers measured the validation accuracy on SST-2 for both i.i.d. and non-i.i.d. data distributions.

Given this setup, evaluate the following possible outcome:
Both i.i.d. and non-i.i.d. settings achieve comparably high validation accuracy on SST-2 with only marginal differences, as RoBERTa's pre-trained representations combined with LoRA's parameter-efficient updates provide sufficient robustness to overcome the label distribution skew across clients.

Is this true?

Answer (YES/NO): YES